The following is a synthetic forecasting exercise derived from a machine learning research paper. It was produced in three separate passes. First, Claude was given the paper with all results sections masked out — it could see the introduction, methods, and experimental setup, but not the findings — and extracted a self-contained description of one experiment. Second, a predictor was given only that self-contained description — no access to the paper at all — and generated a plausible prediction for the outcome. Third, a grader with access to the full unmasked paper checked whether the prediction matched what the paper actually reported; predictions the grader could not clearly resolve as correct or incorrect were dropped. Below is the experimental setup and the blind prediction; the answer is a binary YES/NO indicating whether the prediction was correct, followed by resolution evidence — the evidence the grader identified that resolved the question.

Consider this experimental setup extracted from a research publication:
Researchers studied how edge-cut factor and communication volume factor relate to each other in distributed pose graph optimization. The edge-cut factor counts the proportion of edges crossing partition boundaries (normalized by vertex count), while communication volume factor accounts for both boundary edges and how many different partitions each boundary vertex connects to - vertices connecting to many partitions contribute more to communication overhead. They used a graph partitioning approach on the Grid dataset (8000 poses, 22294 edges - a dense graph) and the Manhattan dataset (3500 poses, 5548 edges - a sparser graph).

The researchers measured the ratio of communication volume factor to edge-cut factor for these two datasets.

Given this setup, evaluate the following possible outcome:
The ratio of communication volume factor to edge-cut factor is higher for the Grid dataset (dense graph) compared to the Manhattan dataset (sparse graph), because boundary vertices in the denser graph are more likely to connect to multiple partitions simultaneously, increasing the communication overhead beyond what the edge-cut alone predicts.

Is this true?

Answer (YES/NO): NO